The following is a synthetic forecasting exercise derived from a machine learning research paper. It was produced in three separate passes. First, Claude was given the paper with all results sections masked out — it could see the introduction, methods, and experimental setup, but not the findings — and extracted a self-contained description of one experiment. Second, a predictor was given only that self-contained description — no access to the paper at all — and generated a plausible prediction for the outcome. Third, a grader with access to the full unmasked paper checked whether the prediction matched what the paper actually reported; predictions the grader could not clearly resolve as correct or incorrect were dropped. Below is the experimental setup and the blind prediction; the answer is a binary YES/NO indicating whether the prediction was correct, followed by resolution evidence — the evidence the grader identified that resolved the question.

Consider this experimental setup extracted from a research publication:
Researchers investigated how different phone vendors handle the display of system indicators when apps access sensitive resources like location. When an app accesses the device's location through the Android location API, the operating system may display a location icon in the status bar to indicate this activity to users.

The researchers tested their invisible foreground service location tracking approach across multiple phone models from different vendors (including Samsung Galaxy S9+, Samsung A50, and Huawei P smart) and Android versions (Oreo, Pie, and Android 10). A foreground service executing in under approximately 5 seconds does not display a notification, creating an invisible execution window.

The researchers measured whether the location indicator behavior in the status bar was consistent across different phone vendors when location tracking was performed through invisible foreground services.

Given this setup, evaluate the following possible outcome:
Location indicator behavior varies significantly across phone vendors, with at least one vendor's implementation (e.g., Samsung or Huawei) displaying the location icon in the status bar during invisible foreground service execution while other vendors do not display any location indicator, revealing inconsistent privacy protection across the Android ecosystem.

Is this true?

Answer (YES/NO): NO